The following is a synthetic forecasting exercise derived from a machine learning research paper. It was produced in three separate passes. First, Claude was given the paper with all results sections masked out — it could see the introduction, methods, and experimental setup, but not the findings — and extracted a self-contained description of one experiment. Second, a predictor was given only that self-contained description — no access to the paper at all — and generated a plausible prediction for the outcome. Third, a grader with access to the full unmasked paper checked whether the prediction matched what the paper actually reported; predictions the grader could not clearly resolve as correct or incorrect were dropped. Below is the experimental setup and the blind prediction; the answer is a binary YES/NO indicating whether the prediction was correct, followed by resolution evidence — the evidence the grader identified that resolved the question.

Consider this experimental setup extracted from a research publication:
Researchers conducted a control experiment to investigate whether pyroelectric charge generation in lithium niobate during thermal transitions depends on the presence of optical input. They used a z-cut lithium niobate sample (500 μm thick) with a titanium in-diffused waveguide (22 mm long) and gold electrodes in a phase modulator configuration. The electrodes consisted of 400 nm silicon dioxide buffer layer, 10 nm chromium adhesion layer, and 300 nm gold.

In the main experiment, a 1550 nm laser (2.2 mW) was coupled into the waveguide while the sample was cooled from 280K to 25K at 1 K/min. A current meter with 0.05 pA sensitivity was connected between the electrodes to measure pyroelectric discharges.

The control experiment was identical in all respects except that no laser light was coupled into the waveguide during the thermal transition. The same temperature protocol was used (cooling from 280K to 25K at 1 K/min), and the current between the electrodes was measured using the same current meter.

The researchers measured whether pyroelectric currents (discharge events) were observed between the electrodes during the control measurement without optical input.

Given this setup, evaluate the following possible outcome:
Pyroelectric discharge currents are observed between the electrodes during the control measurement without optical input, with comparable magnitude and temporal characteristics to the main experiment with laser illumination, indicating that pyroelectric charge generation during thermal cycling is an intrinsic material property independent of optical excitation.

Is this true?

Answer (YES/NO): YES